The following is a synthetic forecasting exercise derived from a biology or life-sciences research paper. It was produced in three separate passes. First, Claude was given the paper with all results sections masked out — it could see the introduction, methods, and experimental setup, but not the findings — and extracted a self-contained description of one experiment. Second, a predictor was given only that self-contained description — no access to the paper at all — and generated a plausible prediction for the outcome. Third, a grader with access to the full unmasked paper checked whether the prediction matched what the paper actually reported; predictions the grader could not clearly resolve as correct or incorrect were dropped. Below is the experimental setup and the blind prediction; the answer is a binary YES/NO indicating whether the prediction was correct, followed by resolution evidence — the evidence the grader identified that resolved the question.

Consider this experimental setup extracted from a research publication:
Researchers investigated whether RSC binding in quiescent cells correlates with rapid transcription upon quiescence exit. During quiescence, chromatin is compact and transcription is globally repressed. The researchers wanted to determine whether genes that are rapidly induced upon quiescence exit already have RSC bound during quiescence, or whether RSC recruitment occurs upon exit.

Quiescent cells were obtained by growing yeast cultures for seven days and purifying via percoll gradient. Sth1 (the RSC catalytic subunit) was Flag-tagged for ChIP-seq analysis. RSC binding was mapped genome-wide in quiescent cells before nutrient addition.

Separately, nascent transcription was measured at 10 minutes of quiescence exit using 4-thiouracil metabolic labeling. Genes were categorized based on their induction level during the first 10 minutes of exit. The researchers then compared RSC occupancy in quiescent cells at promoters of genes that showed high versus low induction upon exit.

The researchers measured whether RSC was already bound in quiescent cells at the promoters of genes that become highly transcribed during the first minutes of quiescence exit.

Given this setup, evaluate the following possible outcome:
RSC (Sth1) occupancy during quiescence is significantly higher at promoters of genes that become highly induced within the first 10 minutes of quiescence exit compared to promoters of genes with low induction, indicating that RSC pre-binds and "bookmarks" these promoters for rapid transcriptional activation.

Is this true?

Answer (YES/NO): YES